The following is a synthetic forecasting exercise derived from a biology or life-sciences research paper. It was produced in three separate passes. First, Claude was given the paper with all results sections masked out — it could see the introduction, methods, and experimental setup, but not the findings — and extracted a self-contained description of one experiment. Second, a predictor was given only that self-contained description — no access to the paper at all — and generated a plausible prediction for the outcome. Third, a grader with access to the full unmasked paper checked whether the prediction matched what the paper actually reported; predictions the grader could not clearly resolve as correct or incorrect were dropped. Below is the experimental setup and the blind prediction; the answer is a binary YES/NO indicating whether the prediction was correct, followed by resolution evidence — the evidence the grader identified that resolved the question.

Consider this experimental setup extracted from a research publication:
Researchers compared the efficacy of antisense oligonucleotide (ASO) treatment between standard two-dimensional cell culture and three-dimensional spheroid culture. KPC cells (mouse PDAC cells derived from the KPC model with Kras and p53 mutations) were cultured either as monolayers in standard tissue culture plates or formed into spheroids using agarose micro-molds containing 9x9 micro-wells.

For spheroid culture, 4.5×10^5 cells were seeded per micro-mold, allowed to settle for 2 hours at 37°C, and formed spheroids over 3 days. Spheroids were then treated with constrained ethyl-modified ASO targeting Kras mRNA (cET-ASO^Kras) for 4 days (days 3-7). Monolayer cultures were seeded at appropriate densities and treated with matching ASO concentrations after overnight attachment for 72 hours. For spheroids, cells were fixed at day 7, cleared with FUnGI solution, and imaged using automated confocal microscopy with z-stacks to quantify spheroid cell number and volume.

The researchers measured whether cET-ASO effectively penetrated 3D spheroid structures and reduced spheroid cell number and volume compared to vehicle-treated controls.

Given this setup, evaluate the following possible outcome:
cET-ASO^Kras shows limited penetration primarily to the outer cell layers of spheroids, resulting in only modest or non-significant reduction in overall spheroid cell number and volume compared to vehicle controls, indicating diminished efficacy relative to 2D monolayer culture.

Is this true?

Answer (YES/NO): NO